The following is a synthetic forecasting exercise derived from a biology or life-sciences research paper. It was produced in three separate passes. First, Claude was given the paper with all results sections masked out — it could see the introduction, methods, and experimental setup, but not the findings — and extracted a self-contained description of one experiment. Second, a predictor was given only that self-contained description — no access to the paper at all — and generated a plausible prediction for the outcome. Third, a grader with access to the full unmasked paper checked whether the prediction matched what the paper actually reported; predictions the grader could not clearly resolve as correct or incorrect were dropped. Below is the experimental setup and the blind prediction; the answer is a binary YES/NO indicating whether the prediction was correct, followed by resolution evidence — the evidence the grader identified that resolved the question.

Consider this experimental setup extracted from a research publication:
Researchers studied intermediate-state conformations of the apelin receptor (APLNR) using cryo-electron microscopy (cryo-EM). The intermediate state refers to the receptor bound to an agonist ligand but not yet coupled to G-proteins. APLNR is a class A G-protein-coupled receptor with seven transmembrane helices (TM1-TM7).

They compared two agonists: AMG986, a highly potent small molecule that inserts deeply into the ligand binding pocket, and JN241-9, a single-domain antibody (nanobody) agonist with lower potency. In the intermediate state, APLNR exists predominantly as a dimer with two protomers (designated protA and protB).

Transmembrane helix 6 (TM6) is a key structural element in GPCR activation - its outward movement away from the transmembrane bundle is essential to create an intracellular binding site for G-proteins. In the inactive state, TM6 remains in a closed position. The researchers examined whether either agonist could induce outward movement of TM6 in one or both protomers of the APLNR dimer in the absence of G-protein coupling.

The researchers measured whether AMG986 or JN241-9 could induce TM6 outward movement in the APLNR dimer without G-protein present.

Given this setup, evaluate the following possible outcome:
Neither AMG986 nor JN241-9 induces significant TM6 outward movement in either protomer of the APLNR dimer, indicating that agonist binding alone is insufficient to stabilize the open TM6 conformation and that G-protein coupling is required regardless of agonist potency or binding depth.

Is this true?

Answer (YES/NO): NO